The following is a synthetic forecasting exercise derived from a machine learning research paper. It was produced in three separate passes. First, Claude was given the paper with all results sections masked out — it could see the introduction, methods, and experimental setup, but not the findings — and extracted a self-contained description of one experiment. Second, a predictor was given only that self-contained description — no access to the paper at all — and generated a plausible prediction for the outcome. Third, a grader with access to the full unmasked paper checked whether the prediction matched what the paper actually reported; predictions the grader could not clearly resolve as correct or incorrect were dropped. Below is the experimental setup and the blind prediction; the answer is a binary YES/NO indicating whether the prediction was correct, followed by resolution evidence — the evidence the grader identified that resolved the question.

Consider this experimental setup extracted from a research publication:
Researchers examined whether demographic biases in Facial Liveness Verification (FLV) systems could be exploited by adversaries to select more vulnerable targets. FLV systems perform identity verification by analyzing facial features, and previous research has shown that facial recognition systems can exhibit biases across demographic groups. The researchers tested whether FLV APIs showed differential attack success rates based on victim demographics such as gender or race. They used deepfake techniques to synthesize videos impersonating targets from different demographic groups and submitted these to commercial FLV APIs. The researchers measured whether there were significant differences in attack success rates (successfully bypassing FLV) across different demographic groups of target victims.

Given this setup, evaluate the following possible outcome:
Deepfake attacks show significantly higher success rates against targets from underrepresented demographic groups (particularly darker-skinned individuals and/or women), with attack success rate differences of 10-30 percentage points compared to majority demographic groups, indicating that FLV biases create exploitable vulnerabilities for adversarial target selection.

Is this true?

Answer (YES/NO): NO